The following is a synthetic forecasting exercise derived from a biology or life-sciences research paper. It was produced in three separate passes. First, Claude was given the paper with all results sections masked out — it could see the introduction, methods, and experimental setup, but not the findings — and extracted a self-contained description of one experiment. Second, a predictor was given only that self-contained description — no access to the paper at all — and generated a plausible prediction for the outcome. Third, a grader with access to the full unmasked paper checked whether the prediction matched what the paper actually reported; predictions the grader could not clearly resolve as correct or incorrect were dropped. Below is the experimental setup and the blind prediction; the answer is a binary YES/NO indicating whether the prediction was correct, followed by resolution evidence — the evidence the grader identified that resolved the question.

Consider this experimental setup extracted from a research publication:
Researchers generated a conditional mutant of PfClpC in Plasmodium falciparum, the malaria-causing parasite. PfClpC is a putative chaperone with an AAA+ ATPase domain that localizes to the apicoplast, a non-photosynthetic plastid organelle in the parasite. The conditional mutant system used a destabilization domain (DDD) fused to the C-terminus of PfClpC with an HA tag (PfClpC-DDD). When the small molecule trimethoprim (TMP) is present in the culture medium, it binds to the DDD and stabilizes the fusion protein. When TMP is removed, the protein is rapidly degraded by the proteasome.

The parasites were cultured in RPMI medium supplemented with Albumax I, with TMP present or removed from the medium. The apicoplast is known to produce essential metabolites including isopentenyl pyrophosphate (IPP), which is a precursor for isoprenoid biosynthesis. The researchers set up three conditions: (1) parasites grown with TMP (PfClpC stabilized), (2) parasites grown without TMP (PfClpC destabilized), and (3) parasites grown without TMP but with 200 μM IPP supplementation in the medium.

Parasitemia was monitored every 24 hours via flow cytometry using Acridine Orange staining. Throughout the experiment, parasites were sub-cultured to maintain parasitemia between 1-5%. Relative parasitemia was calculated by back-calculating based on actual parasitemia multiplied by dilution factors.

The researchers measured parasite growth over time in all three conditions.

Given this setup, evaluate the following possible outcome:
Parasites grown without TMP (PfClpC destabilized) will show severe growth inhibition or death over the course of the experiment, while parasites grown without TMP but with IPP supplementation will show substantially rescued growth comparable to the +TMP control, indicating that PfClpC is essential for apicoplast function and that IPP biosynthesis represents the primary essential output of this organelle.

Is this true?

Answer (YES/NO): YES